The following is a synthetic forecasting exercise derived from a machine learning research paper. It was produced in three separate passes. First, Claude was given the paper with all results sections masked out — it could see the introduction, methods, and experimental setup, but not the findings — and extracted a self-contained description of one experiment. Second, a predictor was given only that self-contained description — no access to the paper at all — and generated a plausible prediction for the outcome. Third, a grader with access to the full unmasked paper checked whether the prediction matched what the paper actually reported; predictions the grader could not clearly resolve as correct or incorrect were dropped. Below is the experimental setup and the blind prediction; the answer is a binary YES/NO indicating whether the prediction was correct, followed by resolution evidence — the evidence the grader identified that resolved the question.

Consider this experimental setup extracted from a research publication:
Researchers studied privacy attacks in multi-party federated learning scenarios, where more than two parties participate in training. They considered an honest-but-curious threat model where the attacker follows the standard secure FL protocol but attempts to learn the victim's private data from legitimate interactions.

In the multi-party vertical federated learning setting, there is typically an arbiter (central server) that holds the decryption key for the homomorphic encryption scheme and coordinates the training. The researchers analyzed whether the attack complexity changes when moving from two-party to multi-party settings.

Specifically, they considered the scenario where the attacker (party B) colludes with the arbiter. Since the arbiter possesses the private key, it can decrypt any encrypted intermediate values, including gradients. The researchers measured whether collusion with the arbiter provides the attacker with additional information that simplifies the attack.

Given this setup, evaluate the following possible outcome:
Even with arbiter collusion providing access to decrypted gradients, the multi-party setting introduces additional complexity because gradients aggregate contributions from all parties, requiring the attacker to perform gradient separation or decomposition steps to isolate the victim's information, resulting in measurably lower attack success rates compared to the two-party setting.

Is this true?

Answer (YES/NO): NO